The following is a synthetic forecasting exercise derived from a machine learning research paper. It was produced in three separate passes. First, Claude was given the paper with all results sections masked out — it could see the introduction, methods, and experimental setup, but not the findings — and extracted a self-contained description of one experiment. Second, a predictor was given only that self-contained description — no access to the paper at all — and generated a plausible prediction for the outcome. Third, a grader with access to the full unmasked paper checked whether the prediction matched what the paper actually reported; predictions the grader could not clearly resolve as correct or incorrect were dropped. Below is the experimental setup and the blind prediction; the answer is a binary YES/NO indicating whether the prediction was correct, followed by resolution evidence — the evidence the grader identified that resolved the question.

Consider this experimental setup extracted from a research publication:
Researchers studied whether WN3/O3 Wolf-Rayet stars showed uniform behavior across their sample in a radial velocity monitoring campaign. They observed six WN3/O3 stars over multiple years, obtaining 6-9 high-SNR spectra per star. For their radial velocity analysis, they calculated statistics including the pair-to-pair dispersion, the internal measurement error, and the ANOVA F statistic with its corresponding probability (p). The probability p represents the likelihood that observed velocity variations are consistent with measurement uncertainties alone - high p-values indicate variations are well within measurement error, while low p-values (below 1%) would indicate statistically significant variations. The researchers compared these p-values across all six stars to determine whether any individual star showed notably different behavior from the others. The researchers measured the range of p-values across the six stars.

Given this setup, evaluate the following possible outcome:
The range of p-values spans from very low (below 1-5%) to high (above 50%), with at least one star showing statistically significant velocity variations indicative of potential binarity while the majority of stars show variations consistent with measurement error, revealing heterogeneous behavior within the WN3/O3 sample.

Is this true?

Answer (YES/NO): NO